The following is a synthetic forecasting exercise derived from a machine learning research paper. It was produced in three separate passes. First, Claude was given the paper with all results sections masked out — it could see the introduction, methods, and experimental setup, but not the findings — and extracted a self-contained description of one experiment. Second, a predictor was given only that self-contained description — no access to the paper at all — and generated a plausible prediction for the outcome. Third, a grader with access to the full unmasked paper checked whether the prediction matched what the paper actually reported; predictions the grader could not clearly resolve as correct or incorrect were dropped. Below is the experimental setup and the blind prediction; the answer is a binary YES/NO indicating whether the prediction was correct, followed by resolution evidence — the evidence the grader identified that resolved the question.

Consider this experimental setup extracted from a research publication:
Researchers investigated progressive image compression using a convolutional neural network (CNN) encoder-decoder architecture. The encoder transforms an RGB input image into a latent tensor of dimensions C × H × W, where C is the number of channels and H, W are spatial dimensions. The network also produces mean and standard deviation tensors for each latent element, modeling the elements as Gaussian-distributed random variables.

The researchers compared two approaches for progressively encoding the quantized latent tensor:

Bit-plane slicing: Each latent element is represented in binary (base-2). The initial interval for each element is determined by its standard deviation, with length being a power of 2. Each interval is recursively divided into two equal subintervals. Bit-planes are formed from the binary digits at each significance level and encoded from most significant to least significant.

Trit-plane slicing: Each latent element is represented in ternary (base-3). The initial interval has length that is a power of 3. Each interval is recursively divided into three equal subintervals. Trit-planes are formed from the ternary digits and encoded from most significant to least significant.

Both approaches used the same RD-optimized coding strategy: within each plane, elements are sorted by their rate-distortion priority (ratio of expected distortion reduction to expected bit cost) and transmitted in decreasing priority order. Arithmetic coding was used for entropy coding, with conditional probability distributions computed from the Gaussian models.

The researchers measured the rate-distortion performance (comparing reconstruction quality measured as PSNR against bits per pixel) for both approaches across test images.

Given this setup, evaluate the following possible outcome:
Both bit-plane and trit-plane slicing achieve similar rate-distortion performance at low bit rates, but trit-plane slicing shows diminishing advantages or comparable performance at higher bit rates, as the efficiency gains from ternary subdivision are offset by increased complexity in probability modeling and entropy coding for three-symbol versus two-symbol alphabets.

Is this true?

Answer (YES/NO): NO